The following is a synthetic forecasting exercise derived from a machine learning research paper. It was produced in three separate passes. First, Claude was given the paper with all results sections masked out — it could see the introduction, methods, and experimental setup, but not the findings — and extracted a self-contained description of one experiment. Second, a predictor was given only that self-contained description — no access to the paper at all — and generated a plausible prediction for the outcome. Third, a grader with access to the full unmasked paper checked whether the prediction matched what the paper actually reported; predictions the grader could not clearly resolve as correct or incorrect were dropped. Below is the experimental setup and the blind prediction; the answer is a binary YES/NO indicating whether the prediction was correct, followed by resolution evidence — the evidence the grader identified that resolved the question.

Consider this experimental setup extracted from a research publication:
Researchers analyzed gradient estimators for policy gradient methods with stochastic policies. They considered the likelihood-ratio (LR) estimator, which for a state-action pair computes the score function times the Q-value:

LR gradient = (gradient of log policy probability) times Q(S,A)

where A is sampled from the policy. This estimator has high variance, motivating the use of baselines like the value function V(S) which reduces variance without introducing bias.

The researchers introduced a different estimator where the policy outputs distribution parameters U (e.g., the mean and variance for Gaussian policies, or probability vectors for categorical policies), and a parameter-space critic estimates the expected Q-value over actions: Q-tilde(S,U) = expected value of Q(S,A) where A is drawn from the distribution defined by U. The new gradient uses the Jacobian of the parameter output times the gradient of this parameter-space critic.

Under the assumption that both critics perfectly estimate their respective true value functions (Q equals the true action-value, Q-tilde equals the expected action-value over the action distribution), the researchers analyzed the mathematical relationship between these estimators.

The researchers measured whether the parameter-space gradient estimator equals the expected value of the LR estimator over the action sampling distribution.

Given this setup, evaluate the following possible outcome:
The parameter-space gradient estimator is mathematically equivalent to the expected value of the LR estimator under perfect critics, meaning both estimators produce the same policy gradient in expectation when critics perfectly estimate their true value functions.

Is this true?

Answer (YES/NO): YES